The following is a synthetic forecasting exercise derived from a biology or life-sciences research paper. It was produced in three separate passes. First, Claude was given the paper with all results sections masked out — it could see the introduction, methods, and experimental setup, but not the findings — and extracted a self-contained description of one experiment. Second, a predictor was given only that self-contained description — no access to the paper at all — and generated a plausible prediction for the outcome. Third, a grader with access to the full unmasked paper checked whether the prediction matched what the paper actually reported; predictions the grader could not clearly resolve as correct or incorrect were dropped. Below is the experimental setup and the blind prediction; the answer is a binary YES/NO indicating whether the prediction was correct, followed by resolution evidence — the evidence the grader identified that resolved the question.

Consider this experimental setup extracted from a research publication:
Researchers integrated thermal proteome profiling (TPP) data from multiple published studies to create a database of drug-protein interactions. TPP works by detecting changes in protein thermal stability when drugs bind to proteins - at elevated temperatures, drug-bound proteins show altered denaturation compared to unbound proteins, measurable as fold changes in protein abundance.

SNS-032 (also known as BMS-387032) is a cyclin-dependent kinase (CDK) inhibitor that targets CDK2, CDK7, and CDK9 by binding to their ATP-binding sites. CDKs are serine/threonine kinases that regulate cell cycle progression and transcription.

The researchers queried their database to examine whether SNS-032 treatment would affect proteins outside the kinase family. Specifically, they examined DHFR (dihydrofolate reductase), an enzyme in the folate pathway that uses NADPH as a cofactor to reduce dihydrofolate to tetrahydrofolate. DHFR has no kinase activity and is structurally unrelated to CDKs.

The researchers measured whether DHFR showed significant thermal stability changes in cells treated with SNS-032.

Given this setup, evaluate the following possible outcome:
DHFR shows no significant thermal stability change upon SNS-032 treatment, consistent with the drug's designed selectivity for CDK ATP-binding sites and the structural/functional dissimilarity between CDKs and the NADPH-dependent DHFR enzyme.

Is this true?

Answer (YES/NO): NO